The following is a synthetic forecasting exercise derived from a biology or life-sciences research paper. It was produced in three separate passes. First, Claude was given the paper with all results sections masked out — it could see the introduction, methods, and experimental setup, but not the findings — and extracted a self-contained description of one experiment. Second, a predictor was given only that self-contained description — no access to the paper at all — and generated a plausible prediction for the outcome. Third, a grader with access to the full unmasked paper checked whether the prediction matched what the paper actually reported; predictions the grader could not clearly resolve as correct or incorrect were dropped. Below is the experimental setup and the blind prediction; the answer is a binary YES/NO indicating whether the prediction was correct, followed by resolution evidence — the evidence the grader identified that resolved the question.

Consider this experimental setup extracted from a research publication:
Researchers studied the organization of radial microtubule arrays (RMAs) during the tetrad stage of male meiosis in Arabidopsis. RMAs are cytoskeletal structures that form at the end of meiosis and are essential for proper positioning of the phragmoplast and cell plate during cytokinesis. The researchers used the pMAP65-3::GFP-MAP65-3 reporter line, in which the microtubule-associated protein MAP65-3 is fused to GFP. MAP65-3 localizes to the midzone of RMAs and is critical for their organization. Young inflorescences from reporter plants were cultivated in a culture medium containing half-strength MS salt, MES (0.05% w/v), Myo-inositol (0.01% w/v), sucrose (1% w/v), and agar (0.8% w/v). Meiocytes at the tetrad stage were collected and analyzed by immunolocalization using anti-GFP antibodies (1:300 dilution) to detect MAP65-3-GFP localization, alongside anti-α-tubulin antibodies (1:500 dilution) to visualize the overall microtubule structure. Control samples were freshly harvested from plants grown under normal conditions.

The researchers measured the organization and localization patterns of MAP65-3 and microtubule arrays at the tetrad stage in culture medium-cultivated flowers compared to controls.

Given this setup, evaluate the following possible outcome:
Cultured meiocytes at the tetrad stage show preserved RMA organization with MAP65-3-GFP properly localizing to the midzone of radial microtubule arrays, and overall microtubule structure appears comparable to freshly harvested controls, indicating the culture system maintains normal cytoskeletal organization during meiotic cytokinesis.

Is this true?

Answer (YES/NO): NO